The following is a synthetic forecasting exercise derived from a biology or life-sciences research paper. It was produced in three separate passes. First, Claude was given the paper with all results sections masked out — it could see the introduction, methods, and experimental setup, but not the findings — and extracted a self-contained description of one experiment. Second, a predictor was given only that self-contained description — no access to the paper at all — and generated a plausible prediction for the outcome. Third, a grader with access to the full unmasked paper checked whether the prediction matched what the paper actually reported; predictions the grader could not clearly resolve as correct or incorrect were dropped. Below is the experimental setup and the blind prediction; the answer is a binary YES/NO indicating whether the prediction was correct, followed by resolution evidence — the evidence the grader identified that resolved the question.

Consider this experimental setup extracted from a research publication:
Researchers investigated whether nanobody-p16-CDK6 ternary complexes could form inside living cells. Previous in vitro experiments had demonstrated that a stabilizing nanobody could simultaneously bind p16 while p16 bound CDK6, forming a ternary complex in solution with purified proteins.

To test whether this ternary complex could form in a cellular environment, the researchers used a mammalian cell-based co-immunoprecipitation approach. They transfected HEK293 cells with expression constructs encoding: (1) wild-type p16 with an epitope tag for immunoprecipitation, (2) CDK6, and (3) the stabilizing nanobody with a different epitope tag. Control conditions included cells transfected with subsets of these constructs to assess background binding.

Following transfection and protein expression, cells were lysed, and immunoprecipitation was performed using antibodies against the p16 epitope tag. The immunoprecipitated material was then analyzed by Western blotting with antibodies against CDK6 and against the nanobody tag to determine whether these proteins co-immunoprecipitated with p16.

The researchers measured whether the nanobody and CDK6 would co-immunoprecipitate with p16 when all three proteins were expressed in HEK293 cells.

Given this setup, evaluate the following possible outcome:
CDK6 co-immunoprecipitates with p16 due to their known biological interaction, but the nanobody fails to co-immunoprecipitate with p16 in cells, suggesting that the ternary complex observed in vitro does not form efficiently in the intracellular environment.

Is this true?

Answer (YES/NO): NO